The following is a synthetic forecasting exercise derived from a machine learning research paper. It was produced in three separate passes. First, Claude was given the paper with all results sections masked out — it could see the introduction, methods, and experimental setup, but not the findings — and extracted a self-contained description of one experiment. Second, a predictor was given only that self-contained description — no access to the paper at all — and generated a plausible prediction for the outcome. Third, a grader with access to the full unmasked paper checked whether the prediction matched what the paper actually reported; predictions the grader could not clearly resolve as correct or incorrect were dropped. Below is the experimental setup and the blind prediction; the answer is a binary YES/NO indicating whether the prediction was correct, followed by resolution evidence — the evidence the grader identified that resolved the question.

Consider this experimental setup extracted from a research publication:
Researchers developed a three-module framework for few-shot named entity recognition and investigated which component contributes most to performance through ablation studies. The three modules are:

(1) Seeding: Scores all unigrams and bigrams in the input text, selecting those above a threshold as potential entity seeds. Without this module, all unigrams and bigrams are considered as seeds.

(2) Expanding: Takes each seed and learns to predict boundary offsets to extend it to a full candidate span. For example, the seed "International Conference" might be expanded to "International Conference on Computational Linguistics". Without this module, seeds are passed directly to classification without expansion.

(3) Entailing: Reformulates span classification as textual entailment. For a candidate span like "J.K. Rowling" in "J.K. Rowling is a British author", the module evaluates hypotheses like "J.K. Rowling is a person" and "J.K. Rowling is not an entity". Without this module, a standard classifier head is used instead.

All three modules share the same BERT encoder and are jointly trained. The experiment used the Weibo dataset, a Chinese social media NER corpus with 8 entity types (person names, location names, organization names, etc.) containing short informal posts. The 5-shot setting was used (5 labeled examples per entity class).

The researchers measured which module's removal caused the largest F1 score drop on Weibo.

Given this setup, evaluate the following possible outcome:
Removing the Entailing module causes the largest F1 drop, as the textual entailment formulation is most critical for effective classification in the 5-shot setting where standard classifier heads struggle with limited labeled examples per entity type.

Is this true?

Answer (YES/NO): YES